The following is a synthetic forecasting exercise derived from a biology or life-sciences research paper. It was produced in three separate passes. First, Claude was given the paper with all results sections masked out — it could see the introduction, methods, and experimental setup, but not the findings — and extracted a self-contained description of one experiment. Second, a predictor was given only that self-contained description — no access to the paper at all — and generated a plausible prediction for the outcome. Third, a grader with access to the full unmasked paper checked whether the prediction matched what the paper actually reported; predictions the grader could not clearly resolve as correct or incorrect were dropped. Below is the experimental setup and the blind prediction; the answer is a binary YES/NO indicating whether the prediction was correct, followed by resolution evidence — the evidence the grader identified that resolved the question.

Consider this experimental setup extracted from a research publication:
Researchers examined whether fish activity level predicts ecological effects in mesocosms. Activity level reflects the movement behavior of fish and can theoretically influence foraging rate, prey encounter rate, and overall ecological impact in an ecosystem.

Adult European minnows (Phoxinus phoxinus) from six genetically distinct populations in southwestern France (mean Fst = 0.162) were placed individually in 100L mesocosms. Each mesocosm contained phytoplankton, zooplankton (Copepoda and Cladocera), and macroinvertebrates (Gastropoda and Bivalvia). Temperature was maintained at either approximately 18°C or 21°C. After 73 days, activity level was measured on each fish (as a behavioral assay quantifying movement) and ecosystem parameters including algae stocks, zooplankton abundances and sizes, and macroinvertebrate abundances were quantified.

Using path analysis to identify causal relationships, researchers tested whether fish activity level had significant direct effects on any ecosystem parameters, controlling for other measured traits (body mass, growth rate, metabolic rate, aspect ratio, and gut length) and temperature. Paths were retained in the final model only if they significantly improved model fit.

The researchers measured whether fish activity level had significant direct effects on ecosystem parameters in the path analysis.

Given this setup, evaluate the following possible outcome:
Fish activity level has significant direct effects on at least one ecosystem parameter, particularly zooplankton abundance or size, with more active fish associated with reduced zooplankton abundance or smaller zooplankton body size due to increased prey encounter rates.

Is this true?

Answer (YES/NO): NO